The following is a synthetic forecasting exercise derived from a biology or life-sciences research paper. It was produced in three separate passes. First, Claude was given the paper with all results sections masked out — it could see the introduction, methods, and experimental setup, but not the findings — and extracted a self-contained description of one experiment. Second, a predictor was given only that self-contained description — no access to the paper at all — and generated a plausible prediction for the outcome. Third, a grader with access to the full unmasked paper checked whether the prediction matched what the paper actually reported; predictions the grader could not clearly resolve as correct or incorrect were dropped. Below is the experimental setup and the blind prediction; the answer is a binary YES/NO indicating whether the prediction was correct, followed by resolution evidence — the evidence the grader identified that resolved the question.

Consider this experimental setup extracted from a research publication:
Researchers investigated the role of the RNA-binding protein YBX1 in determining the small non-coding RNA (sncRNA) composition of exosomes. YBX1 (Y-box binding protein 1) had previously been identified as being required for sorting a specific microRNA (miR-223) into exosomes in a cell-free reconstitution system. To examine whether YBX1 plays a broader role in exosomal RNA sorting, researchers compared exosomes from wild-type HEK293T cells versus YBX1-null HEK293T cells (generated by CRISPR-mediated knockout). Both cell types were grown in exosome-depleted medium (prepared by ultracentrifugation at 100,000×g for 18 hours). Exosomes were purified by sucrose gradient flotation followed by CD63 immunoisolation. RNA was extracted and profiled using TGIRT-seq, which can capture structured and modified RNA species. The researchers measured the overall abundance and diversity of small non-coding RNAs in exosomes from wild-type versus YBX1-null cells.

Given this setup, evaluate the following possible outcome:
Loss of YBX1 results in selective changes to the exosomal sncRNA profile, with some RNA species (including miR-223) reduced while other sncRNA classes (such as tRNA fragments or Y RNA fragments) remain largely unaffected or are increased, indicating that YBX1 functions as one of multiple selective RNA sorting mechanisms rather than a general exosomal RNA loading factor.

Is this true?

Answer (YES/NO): NO